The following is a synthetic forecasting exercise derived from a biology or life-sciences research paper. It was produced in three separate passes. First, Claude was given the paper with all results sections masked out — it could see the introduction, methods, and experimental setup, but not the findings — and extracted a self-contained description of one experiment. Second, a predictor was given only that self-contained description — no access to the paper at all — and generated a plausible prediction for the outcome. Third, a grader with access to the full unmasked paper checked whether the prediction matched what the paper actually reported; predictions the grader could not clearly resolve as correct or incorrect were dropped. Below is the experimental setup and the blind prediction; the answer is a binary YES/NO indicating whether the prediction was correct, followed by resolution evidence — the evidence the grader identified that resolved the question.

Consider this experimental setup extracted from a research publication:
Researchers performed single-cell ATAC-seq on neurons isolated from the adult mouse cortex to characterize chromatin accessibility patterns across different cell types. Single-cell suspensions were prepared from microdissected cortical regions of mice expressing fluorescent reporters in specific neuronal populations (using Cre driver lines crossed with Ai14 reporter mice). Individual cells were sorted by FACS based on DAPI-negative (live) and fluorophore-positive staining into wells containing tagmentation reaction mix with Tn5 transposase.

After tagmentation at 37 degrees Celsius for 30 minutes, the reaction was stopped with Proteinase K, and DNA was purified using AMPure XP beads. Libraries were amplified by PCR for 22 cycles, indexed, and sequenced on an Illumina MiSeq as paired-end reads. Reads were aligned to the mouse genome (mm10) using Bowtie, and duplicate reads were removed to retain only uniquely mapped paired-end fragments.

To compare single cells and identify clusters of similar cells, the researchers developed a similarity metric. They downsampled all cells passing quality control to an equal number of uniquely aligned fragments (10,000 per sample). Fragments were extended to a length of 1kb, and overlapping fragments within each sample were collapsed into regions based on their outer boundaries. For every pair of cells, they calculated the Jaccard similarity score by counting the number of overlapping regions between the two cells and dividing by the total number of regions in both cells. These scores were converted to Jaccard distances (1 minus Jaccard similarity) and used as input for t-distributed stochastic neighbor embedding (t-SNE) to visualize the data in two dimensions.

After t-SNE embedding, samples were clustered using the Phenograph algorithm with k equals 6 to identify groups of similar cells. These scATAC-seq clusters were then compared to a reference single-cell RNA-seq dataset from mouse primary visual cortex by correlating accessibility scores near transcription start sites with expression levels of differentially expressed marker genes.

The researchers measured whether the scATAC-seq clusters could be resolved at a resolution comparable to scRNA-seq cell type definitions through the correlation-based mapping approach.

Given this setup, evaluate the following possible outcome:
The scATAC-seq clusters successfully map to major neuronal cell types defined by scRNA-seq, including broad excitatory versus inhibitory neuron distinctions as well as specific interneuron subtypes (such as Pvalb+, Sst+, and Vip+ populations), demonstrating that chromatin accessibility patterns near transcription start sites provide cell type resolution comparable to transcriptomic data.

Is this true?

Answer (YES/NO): YES